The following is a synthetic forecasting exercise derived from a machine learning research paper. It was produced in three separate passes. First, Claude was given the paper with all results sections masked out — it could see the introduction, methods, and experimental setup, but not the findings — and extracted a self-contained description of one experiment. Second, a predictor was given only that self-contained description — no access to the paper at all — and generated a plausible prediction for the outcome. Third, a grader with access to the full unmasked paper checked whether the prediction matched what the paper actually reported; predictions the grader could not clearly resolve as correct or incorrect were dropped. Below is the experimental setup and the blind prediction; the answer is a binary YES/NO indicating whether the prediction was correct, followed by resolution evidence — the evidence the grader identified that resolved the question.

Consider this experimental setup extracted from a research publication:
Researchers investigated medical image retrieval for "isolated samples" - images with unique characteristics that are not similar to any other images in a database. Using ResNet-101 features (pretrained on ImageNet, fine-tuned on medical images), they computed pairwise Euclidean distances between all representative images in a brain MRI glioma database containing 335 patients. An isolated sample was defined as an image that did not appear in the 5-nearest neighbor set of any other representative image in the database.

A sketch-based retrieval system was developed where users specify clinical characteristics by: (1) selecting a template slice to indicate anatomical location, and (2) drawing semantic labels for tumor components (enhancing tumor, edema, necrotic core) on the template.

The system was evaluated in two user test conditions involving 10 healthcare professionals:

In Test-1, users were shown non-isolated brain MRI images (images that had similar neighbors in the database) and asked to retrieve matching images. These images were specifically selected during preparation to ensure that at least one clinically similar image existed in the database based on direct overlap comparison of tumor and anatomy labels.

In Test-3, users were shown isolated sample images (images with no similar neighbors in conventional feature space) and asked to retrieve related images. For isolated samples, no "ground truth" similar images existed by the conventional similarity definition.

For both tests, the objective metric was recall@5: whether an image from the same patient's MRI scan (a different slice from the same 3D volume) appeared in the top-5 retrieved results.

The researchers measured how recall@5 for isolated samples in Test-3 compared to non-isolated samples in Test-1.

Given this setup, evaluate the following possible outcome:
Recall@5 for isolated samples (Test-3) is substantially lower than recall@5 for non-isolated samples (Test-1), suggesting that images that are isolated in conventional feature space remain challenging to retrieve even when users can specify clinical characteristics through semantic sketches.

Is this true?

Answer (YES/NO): NO